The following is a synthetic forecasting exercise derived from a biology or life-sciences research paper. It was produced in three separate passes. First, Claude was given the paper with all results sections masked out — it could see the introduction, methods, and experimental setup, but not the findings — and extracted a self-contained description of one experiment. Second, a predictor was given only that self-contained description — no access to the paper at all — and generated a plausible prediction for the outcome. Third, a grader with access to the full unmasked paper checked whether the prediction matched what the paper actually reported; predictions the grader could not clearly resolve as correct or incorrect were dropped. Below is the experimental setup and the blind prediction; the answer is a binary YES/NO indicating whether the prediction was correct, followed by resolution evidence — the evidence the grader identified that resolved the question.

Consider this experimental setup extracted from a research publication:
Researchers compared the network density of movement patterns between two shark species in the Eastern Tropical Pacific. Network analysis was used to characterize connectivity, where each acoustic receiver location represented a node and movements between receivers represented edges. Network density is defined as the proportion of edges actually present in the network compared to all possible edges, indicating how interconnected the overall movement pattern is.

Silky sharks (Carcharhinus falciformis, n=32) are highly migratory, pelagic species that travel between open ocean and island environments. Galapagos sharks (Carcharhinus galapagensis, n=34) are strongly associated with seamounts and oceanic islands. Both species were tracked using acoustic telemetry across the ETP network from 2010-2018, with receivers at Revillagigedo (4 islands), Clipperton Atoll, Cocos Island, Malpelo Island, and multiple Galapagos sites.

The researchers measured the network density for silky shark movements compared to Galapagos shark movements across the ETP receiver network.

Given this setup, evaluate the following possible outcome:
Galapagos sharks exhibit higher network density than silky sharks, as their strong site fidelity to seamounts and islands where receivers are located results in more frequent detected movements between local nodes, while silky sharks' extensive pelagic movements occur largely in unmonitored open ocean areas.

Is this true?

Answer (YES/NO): NO